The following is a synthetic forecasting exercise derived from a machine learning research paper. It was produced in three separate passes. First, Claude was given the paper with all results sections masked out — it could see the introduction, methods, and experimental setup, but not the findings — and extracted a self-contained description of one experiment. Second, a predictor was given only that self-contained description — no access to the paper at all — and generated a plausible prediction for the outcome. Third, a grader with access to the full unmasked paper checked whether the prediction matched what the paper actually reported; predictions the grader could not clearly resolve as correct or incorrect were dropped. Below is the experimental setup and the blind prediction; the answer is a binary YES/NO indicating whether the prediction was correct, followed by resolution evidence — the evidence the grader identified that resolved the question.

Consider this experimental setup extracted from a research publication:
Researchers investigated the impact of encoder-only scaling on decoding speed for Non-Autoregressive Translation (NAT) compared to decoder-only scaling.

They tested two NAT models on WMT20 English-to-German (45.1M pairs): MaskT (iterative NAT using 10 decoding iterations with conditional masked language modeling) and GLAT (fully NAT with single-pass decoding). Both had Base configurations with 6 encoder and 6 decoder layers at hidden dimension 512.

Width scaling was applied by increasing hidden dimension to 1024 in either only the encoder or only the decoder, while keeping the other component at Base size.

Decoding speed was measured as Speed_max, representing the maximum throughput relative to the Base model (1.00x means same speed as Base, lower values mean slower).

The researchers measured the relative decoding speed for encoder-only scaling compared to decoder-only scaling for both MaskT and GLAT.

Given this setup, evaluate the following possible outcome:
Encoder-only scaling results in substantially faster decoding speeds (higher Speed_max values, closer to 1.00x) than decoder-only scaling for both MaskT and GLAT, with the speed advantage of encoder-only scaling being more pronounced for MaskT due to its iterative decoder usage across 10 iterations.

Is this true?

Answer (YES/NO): YES